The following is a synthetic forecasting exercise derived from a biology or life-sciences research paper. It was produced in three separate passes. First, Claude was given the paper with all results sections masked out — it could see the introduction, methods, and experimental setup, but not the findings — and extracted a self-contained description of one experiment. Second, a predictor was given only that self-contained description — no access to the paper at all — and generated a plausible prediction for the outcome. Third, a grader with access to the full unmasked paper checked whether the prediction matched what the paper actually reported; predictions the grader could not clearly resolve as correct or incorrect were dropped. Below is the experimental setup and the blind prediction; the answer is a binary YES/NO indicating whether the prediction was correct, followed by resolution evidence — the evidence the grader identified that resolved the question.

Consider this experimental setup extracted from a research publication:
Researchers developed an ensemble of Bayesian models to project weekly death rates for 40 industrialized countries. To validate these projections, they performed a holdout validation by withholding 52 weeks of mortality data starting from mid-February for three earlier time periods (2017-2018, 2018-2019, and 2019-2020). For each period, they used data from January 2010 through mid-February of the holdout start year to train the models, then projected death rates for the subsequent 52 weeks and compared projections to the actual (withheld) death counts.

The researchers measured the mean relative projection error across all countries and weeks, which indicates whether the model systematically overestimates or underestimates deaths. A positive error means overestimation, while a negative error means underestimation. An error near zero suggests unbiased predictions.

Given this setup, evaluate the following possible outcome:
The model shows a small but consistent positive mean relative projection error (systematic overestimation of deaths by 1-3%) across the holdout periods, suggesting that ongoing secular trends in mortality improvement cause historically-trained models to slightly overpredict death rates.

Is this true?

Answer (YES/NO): NO